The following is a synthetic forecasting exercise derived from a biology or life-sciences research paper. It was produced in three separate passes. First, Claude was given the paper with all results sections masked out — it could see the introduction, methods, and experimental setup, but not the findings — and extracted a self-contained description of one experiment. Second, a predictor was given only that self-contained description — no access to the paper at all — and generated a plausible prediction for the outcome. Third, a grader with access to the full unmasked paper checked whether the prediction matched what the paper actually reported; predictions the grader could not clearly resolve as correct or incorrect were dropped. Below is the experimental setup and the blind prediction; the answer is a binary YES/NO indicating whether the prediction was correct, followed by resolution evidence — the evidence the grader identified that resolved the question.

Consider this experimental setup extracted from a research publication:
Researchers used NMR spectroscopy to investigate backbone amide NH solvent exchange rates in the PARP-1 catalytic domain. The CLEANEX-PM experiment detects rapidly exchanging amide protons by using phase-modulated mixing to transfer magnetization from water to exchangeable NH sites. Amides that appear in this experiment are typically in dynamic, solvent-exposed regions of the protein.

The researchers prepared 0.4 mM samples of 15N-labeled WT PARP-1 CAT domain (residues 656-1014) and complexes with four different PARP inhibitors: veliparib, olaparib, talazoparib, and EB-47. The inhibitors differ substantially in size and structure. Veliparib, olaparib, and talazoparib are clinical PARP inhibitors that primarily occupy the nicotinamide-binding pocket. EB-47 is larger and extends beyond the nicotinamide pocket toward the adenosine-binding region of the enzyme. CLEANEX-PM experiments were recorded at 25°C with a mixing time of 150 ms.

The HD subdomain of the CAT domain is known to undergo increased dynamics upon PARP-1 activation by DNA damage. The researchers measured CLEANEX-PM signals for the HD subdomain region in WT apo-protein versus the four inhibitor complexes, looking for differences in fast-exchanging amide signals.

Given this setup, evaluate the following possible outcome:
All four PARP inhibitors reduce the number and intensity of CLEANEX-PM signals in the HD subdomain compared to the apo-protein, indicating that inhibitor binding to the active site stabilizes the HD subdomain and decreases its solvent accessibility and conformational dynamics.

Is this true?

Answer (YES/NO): NO